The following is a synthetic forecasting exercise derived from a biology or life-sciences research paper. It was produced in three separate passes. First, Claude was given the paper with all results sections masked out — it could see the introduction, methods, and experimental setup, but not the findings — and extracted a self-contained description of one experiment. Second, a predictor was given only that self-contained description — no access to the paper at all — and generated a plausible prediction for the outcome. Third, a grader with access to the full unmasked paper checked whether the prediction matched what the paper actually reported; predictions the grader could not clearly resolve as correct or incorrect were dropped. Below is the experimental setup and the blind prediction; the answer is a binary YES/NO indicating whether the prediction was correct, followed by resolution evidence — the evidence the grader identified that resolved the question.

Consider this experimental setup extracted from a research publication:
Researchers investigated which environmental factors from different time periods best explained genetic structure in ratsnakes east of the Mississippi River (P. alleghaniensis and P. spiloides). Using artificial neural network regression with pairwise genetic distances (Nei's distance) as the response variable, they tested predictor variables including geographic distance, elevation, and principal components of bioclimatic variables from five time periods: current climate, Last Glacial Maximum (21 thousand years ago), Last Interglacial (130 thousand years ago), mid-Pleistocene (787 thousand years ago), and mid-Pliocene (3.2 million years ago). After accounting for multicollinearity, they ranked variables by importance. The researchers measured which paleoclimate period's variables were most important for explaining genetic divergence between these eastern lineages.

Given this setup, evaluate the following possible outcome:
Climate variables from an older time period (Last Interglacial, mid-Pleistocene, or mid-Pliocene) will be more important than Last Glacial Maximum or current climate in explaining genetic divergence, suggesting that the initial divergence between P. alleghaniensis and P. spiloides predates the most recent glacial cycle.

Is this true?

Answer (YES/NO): NO